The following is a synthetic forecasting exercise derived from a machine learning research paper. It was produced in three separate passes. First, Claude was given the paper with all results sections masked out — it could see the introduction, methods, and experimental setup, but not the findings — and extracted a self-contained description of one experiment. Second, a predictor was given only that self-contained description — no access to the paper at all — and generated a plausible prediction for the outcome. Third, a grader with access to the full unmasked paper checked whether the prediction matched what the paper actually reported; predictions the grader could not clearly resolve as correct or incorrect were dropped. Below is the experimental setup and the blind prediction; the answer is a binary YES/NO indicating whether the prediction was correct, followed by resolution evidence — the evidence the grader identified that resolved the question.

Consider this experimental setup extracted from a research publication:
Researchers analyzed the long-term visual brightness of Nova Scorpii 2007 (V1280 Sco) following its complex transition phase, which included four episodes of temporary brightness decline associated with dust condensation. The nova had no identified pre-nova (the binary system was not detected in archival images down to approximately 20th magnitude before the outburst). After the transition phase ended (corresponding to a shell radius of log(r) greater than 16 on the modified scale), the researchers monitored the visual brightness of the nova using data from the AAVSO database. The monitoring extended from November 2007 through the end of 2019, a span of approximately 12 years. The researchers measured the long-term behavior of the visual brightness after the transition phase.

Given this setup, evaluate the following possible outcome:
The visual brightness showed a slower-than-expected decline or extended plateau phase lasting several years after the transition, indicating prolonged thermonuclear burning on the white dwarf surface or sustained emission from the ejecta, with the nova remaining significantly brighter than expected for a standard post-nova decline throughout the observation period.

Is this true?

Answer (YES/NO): YES